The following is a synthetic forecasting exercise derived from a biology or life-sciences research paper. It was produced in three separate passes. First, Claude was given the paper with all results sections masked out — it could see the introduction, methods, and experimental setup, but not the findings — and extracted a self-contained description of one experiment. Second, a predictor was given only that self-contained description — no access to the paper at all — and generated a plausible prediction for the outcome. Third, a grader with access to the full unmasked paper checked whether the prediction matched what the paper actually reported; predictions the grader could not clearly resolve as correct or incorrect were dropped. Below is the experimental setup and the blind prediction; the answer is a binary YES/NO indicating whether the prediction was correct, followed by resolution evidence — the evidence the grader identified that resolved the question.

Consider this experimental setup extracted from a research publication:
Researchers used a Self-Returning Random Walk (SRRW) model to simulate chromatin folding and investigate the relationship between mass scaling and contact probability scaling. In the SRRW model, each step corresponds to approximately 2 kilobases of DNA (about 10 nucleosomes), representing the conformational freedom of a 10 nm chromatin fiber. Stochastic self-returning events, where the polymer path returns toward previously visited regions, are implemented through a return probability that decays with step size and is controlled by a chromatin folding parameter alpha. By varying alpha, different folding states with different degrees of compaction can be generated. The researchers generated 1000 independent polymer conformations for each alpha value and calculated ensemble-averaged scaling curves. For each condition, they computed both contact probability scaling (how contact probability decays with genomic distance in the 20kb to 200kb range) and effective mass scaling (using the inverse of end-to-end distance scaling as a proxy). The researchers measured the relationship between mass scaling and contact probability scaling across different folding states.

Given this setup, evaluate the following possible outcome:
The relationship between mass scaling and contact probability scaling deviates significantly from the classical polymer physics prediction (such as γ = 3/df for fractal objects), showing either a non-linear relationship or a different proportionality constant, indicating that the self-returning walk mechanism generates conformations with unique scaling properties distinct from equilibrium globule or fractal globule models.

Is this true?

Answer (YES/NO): YES